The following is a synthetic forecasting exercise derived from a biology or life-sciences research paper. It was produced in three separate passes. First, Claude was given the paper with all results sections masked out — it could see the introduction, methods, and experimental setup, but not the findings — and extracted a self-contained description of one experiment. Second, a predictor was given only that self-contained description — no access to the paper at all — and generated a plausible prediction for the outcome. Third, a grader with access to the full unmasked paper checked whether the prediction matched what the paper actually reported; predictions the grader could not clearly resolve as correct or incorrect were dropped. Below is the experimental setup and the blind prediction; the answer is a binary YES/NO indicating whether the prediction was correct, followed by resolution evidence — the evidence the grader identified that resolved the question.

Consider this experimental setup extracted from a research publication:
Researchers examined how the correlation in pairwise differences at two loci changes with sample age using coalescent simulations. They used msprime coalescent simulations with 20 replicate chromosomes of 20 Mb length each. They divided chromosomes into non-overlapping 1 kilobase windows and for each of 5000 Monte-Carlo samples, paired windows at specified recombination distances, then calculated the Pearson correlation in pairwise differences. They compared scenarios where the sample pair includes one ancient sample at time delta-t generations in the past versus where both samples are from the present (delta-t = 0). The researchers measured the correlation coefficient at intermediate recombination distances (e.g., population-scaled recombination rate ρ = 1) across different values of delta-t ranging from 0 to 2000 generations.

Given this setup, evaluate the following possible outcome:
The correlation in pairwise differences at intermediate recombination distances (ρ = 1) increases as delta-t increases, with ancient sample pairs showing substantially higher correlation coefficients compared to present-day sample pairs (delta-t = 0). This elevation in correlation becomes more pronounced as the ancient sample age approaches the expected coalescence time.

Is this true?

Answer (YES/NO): NO